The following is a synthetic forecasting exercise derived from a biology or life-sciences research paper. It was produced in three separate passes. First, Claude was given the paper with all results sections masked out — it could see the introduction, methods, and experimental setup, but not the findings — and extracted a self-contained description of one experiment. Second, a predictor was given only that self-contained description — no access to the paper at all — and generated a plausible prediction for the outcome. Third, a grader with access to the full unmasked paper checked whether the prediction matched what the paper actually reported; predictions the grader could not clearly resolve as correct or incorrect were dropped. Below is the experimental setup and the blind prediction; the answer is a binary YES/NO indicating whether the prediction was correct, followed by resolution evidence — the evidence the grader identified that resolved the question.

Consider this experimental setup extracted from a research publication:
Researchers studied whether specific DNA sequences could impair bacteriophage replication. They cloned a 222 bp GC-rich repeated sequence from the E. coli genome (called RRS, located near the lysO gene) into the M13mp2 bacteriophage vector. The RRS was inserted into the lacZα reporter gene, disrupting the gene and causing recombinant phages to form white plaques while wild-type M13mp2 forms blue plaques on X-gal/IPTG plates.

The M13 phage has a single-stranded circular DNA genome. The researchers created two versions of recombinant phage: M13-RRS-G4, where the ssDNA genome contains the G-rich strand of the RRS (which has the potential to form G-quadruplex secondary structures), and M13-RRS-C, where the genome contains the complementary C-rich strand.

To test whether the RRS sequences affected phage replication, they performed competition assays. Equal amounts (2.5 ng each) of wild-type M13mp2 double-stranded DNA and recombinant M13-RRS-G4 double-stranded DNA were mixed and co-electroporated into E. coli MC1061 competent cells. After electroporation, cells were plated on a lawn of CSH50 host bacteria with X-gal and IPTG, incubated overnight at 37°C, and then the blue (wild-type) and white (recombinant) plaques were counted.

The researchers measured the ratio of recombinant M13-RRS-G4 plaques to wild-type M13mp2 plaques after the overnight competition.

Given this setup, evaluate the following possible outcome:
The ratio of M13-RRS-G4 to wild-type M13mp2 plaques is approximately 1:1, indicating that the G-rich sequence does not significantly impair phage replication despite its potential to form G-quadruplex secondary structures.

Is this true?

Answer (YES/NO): YES